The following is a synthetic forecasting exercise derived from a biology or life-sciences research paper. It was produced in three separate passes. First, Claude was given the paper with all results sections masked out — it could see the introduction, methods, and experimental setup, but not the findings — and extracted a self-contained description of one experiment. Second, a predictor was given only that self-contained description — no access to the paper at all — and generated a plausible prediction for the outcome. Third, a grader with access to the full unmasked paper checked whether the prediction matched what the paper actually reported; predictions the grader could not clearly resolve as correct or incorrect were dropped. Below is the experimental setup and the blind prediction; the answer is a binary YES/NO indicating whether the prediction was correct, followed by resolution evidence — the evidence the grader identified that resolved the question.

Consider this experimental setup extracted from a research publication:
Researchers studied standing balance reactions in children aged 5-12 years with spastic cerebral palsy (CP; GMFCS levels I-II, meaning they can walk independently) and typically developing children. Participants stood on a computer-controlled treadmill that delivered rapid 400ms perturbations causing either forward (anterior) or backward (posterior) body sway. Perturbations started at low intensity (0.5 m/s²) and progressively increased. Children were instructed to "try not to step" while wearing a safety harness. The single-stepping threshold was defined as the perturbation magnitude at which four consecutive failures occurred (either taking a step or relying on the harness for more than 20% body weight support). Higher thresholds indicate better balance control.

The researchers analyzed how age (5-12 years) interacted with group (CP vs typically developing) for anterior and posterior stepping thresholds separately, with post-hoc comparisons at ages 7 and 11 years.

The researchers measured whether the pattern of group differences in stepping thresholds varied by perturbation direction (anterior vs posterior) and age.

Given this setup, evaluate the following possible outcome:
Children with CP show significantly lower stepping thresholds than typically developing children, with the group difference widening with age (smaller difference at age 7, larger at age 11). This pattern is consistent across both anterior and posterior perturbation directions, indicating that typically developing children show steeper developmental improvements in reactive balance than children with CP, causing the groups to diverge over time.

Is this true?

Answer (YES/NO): NO